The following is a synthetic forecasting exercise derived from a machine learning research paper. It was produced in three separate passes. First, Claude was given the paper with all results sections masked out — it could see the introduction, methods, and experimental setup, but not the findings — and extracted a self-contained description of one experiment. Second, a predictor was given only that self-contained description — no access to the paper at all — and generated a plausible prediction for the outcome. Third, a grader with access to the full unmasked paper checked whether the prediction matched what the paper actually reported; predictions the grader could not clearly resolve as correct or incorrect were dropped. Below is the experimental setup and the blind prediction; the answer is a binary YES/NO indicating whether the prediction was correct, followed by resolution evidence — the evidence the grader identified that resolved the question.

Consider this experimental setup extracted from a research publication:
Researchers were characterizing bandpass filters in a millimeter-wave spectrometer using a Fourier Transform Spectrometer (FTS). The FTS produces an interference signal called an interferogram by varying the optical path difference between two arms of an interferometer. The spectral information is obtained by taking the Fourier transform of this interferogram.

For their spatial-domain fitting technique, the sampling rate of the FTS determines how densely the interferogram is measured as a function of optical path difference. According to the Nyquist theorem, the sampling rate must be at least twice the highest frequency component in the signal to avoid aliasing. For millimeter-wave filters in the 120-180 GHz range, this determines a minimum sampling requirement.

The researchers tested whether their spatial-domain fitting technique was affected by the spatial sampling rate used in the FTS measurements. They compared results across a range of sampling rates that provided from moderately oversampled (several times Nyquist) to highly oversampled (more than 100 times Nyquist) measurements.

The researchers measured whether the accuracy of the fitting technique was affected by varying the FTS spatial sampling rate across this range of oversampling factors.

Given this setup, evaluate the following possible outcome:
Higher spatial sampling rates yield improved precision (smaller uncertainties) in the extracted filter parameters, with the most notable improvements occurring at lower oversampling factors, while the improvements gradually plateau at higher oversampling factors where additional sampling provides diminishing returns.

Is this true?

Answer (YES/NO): NO